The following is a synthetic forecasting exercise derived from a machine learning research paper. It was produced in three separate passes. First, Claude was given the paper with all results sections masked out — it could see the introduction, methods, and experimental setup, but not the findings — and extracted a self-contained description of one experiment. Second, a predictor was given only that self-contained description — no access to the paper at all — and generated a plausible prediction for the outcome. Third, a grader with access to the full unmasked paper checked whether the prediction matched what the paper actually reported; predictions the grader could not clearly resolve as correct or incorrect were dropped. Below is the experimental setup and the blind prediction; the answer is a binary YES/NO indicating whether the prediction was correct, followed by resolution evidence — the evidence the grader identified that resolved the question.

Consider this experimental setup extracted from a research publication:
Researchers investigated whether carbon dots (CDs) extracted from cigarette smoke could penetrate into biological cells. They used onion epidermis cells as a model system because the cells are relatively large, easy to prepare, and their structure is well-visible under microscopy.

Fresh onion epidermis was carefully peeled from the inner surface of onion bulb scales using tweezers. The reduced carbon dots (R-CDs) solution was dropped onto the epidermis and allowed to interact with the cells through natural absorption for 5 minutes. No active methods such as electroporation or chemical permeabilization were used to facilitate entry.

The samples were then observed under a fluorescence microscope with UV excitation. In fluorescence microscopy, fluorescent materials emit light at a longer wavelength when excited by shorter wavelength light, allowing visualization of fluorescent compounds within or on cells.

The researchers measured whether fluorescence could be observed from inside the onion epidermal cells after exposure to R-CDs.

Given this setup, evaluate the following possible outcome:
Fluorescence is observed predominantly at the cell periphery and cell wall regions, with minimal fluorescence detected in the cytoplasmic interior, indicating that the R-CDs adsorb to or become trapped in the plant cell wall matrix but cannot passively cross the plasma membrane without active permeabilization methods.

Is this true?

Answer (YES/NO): NO